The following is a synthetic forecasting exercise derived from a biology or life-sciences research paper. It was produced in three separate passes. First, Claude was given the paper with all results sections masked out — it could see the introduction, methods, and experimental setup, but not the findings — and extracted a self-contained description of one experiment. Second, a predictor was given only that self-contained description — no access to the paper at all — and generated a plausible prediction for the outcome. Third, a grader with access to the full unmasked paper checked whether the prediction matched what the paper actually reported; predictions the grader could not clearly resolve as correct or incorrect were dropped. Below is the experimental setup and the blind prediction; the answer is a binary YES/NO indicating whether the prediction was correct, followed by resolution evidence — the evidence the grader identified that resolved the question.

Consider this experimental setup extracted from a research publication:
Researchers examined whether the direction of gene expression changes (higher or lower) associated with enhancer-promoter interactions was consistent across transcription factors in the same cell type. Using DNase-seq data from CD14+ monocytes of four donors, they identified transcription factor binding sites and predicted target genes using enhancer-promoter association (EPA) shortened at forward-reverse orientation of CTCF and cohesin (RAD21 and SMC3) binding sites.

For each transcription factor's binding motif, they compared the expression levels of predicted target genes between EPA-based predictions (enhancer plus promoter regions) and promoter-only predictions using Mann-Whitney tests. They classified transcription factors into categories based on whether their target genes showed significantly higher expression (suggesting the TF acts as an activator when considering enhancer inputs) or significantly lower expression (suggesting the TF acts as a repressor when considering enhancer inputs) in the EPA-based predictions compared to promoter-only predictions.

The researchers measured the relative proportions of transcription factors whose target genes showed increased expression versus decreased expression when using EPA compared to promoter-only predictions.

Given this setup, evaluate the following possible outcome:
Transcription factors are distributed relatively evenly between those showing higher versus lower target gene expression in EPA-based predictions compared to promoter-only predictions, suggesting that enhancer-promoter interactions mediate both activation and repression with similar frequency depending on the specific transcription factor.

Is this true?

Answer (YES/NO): NO